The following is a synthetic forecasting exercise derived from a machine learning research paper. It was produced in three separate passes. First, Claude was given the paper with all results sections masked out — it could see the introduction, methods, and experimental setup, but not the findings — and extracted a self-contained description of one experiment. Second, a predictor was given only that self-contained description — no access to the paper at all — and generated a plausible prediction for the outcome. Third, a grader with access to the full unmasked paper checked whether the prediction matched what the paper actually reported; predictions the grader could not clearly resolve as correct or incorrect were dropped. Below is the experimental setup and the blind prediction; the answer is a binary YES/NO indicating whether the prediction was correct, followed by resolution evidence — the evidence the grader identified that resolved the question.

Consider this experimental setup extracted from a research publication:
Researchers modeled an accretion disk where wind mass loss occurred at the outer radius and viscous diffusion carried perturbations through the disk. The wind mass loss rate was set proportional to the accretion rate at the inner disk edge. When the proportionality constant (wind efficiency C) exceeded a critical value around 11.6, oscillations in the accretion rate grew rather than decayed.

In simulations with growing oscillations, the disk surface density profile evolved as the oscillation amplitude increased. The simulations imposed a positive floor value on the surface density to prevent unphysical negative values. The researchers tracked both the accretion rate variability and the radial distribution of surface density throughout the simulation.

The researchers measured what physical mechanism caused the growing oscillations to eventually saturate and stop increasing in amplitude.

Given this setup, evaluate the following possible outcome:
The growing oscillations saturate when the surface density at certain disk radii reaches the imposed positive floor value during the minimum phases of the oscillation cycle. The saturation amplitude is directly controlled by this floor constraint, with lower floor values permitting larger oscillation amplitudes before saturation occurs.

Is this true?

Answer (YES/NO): NO